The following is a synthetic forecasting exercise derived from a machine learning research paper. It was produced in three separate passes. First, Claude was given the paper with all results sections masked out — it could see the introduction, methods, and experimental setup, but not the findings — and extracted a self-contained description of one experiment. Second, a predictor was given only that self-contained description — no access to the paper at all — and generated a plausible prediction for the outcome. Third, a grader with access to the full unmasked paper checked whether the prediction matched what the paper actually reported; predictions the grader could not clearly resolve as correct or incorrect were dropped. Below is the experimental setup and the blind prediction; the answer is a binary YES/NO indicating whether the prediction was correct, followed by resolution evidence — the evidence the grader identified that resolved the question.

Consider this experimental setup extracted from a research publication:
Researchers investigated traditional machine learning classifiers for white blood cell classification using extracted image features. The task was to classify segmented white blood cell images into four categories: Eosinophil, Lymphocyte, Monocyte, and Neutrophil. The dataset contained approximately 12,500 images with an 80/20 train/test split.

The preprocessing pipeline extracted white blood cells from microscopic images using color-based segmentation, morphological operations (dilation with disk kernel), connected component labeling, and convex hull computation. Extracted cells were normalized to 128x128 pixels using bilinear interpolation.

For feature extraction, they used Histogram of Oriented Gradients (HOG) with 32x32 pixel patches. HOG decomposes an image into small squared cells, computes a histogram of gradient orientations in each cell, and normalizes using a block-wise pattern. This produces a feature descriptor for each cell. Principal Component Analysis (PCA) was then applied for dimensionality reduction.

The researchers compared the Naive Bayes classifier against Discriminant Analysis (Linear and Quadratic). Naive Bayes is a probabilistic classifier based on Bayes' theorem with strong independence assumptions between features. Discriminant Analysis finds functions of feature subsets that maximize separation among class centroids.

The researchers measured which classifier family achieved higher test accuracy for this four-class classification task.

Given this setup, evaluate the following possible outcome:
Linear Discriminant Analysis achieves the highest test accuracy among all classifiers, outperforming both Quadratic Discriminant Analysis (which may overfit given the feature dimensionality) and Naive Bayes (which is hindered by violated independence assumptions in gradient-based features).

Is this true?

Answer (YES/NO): NO